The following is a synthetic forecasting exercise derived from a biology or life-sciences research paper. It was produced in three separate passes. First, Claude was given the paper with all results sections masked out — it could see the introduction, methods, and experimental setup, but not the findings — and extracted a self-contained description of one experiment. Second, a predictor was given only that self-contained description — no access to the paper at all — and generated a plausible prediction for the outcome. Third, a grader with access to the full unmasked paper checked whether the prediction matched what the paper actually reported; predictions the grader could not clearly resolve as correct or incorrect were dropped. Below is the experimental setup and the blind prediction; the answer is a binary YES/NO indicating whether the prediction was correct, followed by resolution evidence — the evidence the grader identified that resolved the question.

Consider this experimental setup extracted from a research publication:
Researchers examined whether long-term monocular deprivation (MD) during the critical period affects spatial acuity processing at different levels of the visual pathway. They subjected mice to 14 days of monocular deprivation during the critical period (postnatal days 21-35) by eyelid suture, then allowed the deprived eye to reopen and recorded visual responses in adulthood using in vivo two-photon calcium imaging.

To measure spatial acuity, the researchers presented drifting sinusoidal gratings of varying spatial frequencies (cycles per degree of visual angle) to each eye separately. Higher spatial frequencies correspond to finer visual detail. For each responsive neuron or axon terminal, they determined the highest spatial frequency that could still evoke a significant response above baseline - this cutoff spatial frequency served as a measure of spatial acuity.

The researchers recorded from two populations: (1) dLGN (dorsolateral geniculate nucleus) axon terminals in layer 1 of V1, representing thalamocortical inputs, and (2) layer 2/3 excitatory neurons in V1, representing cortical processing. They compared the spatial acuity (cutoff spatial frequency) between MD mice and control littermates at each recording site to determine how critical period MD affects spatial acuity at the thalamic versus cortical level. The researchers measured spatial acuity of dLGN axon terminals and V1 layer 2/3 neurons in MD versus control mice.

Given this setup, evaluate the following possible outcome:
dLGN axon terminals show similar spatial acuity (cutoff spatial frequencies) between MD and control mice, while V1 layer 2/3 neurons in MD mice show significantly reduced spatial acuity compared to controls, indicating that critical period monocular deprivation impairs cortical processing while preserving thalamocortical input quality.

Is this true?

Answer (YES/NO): YES